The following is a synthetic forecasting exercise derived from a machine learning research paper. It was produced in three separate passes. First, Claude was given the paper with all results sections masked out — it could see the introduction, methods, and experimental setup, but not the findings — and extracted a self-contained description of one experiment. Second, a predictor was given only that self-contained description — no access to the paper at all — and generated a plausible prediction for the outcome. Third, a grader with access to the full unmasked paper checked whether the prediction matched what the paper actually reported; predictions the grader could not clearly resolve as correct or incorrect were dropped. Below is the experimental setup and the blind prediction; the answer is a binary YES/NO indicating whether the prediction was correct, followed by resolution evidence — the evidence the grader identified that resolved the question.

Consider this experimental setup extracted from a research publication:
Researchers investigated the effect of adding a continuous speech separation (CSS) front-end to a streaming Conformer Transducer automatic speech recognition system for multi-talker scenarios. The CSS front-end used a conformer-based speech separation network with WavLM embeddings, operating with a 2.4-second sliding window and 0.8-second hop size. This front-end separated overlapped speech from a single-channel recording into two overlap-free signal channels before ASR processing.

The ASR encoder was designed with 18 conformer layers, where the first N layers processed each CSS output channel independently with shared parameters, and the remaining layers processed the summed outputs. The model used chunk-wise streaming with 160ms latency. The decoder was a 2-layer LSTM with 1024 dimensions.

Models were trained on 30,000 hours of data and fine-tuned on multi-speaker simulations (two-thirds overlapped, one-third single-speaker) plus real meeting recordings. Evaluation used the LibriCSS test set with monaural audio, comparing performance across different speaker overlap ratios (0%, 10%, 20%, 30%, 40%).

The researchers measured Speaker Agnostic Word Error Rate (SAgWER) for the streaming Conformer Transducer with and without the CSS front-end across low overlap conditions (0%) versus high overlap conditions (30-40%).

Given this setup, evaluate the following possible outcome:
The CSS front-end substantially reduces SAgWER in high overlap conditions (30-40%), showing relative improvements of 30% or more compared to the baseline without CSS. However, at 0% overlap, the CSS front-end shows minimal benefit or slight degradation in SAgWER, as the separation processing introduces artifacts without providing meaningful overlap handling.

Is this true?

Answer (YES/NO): NO